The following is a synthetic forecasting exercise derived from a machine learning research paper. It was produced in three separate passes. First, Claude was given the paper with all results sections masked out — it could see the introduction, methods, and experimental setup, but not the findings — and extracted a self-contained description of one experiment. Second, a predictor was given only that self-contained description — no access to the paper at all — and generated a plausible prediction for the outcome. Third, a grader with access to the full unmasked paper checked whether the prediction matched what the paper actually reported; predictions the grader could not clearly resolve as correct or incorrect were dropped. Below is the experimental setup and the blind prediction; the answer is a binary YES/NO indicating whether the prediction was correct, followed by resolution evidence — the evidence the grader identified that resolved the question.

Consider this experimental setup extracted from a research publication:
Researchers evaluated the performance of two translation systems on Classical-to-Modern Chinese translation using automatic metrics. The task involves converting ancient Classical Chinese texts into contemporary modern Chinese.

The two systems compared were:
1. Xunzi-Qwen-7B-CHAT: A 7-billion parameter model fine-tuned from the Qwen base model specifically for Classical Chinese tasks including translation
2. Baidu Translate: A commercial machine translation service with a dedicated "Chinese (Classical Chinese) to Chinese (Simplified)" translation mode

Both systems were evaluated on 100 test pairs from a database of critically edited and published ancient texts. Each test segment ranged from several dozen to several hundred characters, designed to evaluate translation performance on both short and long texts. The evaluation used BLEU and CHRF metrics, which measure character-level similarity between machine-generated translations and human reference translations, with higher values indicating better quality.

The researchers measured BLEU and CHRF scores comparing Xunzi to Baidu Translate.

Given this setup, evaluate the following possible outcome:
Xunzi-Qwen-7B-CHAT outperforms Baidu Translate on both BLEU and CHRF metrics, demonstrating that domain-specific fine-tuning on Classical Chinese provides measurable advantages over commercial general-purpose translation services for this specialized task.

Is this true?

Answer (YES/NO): NO